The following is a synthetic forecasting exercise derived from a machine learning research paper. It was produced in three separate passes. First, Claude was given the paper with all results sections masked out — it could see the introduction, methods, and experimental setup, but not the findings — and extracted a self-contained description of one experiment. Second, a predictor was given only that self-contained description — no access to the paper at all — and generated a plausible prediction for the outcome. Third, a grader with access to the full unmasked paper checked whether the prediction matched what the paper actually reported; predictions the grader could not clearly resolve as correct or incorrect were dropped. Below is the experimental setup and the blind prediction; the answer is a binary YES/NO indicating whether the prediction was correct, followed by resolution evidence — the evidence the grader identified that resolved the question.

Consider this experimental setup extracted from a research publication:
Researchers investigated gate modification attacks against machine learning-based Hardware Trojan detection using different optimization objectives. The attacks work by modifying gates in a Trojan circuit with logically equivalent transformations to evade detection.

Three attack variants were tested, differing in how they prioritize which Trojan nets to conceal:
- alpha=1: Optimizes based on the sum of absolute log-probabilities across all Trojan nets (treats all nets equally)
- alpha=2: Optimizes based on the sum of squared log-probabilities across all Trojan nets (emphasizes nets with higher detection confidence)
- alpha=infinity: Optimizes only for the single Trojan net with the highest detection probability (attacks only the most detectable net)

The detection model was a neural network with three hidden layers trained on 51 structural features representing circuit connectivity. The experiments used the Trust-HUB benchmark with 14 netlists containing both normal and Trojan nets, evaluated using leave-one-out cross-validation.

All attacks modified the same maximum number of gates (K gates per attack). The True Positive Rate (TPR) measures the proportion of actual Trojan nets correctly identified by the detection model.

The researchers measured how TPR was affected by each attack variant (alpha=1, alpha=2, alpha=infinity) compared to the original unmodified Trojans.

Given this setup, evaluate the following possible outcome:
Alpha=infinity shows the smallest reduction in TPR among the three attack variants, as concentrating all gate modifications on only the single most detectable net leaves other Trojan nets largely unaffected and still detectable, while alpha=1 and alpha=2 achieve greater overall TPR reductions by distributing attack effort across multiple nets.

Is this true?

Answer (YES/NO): YES